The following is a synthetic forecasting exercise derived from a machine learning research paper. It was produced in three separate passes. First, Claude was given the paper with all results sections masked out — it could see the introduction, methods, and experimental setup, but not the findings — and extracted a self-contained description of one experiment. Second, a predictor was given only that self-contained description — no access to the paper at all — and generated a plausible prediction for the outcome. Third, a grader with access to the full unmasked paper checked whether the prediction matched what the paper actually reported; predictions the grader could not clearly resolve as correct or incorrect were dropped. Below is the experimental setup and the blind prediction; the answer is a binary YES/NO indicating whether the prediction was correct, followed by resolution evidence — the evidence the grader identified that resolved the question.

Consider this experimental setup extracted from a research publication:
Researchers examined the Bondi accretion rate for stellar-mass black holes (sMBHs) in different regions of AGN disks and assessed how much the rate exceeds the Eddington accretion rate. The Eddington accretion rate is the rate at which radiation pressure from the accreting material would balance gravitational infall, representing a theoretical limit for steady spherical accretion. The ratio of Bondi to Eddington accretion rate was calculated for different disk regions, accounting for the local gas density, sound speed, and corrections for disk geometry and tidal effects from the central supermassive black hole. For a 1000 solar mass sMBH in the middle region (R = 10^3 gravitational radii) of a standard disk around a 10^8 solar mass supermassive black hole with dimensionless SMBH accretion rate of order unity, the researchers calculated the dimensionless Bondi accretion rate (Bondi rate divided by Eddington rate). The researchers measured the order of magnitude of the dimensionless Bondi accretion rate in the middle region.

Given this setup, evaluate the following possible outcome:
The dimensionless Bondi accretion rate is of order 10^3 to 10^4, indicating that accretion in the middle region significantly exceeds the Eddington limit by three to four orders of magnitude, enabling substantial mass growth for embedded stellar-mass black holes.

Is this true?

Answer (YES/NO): NO